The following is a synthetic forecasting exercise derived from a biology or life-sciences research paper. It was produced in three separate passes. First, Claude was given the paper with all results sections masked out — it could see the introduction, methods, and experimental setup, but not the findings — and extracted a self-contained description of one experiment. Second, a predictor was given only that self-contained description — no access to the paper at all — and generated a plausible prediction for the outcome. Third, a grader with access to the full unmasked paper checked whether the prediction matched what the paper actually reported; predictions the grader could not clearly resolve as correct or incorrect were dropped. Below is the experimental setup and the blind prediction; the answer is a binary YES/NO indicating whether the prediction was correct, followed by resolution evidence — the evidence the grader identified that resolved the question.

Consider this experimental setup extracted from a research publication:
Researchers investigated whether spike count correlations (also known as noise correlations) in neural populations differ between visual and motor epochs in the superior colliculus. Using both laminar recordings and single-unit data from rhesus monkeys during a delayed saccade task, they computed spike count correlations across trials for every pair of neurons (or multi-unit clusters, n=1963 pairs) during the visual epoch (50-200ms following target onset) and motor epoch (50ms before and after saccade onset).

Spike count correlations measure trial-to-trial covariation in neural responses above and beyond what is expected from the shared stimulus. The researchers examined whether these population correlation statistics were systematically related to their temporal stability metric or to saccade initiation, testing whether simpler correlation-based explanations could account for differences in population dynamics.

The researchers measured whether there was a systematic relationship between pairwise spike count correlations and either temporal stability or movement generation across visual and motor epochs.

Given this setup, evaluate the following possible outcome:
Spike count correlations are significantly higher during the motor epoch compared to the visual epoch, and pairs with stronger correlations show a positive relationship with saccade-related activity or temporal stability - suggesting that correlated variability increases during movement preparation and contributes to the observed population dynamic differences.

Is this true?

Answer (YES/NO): NO